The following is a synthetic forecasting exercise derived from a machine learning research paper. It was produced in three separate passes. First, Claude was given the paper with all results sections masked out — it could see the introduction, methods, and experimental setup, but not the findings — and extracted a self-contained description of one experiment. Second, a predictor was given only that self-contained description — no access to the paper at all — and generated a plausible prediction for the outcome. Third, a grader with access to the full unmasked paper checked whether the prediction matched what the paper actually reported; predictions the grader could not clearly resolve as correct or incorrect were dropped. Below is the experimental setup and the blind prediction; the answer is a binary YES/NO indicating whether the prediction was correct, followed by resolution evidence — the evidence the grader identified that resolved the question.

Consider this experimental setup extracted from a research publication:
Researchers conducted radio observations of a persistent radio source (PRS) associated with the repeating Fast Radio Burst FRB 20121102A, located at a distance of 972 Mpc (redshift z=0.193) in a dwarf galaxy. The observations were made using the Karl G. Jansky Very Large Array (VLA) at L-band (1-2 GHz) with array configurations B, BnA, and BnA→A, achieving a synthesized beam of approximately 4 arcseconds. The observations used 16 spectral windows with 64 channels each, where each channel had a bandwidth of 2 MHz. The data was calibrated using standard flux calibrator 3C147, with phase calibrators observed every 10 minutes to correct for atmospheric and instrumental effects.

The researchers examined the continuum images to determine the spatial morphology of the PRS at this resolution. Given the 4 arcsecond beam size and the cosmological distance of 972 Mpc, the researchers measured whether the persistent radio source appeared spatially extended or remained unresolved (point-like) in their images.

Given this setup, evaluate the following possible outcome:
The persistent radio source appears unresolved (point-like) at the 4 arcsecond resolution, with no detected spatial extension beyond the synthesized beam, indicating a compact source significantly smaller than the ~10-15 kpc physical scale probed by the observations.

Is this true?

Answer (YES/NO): YES